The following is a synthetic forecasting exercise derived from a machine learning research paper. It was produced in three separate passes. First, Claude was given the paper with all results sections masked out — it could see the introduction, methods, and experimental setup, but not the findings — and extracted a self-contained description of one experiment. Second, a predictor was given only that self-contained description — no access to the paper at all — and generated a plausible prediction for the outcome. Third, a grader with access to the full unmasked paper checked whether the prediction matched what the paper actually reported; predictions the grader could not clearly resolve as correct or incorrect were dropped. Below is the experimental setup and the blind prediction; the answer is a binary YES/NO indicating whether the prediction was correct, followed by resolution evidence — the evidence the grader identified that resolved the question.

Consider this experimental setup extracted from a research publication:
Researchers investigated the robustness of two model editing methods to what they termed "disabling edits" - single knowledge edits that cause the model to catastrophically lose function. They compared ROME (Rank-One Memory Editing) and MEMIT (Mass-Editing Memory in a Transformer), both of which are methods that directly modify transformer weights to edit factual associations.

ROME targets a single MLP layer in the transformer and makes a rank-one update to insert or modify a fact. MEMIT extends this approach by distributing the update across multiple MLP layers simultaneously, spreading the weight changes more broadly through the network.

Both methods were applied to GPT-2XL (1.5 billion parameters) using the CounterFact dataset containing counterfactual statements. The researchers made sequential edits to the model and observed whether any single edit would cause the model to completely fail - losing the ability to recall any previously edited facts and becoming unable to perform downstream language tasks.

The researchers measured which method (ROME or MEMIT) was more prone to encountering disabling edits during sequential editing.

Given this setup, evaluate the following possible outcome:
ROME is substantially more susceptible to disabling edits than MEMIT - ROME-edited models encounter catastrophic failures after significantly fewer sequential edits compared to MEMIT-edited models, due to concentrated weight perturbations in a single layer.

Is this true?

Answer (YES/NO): YES